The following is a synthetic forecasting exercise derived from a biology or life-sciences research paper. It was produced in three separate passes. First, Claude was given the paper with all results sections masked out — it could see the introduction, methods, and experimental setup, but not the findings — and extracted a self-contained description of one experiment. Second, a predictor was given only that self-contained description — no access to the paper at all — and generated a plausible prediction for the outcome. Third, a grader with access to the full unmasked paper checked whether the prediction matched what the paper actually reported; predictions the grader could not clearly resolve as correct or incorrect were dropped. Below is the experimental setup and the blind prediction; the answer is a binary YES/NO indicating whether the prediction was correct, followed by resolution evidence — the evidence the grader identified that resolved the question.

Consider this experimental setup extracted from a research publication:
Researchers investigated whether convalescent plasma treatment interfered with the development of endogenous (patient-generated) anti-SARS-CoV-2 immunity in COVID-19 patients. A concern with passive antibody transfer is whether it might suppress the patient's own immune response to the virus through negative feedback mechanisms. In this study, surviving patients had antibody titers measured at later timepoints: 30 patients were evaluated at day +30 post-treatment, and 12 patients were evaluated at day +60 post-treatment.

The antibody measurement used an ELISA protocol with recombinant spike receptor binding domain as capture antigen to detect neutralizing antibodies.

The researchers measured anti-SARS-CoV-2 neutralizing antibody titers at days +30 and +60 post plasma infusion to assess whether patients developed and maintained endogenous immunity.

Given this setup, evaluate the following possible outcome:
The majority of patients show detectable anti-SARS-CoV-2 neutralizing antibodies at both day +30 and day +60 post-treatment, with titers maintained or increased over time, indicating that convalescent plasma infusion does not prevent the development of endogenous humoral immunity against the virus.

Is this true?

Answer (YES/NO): YES